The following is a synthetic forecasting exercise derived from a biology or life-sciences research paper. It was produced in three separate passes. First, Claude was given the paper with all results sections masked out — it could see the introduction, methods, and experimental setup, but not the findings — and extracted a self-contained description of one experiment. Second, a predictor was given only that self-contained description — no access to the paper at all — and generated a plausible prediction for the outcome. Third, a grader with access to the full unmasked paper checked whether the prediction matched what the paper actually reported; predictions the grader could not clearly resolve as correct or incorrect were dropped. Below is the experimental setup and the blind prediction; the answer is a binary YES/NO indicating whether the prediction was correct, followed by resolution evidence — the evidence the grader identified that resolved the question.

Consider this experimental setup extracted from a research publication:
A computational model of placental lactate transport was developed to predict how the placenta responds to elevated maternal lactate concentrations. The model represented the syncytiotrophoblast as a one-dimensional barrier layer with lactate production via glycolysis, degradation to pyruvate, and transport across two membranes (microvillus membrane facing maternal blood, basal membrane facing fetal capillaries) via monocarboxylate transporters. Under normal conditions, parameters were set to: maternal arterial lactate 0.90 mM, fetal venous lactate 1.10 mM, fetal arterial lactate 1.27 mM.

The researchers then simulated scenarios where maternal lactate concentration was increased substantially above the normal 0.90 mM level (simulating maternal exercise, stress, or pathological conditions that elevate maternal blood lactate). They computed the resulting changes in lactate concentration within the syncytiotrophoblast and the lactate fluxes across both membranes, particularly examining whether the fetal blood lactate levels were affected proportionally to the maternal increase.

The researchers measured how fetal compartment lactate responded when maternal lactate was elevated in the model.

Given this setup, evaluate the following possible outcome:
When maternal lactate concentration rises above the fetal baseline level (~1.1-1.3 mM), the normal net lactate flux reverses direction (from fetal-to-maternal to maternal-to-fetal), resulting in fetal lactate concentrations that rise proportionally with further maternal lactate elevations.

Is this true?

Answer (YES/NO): NO